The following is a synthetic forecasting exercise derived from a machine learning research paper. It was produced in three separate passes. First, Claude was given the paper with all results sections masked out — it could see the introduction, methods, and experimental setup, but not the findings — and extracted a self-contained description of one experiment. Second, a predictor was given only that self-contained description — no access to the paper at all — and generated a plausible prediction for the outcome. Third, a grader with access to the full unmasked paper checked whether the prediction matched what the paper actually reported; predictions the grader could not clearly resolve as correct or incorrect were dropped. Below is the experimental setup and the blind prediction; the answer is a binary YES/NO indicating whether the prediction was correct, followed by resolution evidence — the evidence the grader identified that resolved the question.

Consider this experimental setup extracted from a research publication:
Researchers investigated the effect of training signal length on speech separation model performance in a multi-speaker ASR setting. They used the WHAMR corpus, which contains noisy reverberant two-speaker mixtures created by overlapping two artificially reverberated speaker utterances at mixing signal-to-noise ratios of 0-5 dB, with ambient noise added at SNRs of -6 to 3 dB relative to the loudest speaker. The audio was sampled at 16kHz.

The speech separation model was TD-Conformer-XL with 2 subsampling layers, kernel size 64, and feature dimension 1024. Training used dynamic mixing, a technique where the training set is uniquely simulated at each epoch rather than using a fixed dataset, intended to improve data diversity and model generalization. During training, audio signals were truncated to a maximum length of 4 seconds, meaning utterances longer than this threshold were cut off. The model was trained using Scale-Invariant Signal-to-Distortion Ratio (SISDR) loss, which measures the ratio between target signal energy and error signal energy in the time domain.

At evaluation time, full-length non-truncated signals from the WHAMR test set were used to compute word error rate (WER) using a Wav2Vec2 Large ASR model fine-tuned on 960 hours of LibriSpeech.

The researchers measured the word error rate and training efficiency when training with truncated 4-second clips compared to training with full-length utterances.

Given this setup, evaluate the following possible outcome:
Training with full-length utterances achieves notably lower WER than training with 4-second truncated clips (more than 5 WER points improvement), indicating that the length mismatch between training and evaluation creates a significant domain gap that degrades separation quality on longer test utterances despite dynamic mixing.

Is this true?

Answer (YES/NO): NO